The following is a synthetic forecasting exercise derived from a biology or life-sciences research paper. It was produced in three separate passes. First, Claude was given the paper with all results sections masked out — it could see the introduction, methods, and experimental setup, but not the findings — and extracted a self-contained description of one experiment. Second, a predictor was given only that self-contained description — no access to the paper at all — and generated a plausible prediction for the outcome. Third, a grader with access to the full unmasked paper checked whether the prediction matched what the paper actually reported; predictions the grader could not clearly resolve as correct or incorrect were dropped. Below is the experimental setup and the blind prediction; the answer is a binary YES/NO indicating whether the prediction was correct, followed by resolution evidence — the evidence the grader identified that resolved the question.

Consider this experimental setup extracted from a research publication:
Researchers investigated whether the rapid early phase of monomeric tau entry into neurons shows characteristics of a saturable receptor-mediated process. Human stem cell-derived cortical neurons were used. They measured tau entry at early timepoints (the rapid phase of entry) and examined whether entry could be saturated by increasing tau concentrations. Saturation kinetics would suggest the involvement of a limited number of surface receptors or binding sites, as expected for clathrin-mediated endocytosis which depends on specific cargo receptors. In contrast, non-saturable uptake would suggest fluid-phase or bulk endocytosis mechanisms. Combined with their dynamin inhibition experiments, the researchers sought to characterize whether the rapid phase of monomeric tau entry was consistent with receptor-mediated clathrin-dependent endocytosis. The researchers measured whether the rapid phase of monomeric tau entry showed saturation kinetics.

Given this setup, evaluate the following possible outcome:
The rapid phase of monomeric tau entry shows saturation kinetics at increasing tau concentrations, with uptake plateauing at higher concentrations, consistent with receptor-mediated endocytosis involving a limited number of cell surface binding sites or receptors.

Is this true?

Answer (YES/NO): YES